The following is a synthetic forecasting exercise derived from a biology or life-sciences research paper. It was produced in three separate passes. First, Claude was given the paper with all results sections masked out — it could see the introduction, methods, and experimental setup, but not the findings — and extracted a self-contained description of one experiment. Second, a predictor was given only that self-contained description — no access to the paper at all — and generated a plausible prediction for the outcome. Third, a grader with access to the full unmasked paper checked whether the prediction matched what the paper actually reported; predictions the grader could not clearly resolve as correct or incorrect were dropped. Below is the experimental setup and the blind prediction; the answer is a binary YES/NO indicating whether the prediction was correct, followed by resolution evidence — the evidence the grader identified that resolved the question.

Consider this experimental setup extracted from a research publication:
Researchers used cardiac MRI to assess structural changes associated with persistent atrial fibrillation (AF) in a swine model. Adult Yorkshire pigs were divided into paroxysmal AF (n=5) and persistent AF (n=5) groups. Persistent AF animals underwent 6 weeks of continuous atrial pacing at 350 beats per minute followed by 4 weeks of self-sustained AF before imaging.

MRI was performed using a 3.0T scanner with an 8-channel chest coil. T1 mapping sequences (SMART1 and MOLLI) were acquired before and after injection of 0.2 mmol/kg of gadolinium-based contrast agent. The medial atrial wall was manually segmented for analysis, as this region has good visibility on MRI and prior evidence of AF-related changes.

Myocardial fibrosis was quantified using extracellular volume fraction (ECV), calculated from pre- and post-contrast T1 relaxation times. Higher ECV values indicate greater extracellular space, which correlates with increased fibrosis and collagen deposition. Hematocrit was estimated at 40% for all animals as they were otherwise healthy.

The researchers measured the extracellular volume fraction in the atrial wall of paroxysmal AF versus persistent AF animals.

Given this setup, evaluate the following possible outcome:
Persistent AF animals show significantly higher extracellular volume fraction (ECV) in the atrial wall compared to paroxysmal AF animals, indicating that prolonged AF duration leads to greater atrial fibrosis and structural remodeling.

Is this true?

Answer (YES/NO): YES